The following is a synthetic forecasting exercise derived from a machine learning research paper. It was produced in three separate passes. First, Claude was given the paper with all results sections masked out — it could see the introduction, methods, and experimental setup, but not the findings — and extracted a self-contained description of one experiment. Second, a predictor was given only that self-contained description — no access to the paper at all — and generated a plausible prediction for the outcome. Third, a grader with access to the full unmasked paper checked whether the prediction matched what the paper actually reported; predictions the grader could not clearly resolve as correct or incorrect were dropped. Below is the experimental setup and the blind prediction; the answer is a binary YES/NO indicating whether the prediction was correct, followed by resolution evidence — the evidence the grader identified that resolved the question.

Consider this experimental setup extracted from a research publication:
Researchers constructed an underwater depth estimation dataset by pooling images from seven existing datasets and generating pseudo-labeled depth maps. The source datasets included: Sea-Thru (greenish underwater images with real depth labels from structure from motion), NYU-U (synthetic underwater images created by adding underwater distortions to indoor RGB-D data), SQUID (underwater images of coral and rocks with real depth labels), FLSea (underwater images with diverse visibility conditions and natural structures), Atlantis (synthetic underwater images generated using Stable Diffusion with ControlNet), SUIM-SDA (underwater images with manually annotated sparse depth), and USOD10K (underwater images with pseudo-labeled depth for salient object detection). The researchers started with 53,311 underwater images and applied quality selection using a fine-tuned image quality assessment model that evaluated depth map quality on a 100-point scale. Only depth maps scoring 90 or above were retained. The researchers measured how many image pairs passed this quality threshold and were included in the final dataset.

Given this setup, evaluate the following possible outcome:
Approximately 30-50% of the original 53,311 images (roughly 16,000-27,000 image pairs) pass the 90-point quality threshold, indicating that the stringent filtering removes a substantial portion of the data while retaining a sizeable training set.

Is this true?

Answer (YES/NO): NO